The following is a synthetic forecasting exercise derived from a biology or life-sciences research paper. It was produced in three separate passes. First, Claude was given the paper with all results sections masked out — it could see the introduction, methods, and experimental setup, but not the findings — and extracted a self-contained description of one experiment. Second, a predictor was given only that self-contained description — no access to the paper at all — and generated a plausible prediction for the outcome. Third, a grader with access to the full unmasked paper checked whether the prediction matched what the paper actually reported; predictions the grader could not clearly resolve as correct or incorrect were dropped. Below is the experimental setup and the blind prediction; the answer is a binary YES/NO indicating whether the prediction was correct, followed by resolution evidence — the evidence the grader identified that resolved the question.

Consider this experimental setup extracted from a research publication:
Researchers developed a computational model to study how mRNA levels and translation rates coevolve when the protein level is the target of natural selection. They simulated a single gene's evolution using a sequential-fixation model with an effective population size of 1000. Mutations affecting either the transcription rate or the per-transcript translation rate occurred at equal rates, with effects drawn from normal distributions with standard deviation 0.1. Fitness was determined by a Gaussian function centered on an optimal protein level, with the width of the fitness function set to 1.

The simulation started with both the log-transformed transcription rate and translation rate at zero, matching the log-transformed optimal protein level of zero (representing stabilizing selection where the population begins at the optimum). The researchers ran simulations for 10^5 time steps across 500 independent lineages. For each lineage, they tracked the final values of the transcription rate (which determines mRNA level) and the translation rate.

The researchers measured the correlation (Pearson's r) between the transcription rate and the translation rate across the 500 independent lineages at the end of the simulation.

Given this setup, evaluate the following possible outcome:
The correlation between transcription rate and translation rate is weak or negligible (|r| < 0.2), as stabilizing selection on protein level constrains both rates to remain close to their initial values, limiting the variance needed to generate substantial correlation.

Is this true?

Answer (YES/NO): NO